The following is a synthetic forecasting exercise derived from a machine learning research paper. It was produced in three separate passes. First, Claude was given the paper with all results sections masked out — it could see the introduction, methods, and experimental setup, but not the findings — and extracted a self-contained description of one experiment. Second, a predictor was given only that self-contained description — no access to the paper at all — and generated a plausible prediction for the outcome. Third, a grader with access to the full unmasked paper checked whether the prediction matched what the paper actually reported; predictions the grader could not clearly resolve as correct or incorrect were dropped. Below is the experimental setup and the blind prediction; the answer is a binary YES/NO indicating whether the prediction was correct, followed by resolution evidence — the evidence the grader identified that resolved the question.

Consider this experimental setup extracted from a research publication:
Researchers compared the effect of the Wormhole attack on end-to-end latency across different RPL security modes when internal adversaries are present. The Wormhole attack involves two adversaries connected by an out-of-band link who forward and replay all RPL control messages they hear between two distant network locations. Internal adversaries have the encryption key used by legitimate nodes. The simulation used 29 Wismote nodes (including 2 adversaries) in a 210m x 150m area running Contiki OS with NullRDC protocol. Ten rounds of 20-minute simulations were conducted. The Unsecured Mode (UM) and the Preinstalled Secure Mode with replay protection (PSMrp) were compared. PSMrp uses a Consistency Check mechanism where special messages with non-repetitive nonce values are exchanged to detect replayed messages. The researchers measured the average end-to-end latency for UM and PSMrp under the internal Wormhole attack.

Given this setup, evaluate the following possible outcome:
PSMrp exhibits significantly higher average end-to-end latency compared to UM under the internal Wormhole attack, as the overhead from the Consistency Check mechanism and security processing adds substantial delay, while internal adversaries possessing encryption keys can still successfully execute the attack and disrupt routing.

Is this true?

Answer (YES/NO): NO